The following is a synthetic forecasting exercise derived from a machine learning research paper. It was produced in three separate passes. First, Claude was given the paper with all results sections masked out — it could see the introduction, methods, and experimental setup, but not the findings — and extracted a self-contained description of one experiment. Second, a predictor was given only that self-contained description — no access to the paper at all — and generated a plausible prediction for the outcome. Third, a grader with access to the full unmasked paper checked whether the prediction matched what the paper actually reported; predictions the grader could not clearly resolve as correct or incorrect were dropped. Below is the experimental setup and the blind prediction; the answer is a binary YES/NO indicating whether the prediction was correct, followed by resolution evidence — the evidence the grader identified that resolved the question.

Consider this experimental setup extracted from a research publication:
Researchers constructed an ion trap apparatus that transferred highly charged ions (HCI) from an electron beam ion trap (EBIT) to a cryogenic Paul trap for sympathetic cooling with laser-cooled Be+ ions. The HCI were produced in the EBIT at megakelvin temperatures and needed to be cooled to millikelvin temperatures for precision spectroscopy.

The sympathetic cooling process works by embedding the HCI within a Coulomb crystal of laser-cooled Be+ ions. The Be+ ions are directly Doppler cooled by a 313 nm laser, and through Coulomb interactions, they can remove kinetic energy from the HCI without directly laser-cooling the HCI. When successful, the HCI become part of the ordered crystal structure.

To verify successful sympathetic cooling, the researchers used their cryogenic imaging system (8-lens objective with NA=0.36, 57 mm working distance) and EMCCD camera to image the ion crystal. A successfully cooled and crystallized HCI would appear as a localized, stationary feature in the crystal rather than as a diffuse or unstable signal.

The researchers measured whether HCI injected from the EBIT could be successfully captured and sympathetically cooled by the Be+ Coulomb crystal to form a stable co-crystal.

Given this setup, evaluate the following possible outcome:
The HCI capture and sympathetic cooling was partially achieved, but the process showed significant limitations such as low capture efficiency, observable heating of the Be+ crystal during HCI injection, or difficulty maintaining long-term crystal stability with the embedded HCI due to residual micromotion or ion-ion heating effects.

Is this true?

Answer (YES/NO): NO